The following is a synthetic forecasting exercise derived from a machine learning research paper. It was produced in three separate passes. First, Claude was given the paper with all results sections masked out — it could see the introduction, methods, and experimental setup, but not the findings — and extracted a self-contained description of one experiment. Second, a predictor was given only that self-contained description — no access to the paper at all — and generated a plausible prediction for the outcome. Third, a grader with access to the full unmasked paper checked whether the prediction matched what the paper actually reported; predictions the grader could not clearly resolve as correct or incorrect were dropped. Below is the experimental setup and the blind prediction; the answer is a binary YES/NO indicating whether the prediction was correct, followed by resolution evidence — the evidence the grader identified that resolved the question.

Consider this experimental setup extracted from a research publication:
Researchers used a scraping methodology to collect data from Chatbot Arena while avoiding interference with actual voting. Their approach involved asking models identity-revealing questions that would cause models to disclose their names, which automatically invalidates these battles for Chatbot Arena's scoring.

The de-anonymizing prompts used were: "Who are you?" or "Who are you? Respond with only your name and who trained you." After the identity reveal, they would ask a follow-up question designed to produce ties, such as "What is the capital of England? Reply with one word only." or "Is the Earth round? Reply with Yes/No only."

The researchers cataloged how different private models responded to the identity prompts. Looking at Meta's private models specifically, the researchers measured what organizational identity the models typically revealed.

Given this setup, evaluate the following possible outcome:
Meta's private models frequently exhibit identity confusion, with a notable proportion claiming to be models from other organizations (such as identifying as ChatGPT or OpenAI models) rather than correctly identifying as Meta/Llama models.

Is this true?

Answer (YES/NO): NO